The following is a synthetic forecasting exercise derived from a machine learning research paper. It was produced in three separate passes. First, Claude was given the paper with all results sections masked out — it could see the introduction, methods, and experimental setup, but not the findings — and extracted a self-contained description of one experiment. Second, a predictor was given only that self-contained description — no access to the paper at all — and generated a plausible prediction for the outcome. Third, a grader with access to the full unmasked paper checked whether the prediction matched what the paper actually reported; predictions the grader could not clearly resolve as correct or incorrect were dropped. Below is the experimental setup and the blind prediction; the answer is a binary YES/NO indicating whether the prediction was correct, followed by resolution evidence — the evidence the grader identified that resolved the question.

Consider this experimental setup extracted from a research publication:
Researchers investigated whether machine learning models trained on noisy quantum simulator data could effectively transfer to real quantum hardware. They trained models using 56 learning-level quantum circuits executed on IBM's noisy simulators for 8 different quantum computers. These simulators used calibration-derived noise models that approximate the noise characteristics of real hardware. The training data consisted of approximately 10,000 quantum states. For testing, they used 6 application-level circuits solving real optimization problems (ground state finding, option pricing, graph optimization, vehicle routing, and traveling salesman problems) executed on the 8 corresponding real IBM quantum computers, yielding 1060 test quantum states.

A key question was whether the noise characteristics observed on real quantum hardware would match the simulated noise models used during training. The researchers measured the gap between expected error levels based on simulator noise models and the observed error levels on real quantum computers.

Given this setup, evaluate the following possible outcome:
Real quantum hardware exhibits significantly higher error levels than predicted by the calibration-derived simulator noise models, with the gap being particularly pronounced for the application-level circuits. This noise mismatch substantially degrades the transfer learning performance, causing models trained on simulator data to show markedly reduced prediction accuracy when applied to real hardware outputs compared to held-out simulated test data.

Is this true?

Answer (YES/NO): YES